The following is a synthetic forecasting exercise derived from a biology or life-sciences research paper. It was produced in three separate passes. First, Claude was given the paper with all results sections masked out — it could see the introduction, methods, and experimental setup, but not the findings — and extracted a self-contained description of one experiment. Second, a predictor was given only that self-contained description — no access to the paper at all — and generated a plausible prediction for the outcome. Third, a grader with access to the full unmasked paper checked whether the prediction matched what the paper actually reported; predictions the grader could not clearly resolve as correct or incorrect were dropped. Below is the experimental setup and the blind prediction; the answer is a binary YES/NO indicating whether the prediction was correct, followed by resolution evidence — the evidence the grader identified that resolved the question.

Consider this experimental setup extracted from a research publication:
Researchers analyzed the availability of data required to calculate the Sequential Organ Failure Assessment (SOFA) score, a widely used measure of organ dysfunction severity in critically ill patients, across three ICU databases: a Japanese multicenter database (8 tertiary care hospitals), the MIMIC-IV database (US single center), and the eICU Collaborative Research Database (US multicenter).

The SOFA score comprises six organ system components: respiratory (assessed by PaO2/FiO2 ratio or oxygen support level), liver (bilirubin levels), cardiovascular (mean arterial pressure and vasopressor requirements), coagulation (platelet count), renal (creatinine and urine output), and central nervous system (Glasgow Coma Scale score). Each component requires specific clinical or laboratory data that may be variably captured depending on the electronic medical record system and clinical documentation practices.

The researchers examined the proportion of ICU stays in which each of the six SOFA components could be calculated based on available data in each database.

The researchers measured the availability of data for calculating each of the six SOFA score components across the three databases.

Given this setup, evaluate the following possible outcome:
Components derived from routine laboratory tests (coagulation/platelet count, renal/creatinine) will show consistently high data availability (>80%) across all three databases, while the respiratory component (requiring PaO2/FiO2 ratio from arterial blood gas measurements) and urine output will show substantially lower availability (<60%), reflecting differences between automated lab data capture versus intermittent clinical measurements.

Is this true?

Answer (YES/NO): NO